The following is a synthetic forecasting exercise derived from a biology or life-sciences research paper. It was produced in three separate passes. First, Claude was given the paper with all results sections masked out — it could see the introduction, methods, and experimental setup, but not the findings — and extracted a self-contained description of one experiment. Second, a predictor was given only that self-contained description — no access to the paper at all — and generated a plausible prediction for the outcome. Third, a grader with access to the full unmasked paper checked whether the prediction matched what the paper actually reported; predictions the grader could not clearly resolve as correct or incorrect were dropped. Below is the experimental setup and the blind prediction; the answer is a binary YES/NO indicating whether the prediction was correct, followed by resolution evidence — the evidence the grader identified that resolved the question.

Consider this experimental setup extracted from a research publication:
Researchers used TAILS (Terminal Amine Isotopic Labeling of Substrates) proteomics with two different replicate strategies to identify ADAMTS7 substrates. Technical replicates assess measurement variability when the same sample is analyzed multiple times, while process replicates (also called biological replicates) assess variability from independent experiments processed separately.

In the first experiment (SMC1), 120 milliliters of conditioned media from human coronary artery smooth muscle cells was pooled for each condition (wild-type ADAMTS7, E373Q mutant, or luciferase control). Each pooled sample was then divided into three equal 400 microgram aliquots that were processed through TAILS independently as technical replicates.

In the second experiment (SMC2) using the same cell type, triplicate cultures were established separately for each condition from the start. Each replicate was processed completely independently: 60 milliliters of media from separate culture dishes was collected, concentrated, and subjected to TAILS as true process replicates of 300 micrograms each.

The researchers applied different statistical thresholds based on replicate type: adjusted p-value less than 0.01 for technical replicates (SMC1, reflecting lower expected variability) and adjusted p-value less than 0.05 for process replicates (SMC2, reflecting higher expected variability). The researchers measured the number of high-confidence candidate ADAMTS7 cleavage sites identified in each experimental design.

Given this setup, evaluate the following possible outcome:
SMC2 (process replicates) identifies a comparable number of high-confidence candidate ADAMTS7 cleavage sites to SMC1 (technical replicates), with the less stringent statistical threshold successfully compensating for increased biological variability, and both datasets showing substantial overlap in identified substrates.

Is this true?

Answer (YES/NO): NO